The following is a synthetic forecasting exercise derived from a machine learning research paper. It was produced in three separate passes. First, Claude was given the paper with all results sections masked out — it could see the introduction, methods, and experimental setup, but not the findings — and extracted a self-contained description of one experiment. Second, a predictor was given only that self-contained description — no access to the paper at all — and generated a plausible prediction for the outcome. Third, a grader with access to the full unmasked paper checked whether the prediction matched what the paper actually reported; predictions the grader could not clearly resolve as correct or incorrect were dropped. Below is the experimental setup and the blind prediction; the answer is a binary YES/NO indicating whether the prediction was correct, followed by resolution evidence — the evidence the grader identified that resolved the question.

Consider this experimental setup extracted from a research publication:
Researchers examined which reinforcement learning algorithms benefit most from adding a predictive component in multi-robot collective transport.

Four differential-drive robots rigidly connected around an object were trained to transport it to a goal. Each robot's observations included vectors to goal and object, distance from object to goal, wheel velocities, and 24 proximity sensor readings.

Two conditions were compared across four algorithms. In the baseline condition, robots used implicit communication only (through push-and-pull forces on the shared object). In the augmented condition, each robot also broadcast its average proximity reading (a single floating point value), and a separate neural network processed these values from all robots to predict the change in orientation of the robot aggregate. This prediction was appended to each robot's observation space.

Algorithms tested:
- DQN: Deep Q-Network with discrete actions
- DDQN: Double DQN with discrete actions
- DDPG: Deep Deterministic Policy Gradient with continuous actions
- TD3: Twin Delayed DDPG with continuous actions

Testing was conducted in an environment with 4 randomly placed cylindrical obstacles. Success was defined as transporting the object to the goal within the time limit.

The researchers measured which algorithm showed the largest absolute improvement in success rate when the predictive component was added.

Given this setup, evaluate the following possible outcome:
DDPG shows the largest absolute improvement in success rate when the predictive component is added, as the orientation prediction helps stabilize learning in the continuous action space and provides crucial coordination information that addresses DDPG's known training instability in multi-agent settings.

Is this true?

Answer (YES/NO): NO